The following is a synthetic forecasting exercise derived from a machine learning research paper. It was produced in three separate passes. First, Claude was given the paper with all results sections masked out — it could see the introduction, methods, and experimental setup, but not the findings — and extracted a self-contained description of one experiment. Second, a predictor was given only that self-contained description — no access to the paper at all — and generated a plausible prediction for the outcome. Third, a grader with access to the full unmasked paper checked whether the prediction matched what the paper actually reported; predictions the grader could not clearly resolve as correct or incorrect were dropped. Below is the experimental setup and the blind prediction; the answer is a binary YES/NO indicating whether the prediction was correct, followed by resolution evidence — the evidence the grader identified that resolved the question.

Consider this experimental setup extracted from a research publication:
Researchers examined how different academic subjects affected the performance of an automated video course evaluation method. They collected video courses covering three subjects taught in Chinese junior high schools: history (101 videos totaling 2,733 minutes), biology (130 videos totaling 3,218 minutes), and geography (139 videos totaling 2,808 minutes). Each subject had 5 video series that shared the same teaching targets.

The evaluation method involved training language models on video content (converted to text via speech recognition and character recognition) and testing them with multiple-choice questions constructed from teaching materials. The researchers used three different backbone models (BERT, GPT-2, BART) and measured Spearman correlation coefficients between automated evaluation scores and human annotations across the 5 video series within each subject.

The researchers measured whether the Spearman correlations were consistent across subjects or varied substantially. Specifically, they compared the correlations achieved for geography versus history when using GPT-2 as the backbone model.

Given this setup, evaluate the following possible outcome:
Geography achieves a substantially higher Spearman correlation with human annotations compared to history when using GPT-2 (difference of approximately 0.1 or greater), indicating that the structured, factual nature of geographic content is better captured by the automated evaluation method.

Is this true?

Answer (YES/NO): YES